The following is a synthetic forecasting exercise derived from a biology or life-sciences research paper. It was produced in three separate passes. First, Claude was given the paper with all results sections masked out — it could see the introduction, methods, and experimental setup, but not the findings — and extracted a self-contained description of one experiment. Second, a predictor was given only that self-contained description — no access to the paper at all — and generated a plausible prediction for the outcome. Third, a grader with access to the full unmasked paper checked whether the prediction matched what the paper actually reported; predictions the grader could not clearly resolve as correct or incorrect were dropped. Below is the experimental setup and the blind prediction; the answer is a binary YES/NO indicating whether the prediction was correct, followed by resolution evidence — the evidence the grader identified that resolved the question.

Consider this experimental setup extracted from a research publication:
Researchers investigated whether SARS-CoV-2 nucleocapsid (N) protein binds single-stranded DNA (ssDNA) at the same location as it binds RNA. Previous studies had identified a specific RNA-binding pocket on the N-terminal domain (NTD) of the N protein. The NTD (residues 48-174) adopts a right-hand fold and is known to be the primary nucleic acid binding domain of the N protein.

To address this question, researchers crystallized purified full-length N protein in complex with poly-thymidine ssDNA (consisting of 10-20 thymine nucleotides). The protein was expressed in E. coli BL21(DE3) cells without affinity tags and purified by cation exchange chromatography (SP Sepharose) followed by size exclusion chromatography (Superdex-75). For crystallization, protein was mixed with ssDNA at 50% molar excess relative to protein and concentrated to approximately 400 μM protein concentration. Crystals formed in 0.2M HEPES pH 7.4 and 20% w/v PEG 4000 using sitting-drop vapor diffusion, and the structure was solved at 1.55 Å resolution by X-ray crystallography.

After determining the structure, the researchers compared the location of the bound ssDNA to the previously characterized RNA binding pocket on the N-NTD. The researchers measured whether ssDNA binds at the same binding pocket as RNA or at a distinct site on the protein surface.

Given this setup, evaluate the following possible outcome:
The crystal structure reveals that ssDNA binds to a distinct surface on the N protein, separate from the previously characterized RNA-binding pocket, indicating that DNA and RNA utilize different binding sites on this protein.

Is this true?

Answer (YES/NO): NO